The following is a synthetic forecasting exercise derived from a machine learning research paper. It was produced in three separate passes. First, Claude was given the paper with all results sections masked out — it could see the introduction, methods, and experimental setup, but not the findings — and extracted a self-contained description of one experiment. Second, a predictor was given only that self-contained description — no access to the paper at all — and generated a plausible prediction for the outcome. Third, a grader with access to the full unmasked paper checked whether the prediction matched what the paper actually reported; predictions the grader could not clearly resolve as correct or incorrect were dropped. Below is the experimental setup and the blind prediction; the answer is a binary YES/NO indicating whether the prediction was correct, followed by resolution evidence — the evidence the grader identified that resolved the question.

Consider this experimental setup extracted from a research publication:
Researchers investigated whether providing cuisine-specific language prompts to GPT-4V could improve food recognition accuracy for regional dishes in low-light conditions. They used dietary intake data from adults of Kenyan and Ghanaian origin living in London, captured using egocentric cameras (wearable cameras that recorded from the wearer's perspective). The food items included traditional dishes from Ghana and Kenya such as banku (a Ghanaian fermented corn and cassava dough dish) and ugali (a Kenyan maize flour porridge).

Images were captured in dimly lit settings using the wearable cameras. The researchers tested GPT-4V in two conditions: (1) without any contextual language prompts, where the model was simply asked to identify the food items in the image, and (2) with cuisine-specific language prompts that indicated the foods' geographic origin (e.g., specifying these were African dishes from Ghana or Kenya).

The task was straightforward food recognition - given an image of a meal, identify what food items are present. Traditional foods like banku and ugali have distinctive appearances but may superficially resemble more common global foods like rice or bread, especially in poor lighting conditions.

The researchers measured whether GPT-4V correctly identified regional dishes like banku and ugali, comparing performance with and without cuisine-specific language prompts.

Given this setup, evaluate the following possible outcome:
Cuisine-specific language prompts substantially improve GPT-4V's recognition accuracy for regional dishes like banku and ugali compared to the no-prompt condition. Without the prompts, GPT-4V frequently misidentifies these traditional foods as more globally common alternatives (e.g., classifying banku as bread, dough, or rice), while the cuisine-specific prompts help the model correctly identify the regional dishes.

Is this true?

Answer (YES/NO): YES